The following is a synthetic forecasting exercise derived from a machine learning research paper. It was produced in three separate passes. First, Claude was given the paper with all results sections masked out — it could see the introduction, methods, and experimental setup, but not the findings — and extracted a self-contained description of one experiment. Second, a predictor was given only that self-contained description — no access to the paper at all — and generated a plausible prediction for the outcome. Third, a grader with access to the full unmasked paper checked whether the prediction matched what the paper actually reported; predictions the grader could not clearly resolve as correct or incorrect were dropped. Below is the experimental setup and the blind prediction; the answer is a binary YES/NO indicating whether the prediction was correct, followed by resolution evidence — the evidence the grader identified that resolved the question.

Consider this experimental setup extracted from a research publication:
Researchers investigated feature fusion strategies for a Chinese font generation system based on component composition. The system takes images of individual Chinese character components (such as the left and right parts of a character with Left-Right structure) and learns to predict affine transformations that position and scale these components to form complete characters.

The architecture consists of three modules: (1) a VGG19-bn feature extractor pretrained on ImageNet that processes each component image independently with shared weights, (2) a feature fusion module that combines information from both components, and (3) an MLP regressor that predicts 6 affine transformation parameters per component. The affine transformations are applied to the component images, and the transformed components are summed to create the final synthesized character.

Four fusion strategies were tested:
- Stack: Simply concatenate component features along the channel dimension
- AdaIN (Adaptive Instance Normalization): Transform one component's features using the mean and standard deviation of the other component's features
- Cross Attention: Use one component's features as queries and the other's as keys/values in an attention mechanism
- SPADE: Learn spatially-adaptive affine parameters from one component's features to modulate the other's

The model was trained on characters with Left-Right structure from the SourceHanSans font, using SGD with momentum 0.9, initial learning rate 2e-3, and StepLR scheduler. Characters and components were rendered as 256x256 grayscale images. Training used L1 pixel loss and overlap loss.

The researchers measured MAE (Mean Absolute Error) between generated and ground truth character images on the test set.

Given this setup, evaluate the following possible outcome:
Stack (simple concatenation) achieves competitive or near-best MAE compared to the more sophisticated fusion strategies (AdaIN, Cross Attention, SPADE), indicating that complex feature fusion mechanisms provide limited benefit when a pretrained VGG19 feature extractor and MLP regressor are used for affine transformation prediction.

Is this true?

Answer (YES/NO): YES